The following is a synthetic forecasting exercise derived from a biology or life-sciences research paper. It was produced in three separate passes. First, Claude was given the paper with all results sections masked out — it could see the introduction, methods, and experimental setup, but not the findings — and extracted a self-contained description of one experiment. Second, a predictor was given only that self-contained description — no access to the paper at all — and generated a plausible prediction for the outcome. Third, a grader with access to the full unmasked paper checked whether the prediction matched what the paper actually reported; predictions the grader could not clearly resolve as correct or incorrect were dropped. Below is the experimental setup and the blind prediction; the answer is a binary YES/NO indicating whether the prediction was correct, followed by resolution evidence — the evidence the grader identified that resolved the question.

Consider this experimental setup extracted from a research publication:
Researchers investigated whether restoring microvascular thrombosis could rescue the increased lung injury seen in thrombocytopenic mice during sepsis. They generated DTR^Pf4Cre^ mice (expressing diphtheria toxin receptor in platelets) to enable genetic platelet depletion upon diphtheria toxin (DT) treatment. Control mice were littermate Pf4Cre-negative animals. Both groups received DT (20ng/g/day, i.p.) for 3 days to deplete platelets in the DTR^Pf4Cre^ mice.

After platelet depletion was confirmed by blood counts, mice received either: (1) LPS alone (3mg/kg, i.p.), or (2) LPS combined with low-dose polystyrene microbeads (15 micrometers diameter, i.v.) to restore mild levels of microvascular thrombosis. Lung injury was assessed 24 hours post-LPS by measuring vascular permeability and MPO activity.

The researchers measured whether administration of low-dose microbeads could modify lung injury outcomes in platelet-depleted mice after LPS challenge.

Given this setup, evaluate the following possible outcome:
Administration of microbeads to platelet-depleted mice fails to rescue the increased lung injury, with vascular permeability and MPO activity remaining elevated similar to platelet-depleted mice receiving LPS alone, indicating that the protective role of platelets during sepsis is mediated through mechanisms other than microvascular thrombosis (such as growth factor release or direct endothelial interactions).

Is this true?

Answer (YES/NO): NO